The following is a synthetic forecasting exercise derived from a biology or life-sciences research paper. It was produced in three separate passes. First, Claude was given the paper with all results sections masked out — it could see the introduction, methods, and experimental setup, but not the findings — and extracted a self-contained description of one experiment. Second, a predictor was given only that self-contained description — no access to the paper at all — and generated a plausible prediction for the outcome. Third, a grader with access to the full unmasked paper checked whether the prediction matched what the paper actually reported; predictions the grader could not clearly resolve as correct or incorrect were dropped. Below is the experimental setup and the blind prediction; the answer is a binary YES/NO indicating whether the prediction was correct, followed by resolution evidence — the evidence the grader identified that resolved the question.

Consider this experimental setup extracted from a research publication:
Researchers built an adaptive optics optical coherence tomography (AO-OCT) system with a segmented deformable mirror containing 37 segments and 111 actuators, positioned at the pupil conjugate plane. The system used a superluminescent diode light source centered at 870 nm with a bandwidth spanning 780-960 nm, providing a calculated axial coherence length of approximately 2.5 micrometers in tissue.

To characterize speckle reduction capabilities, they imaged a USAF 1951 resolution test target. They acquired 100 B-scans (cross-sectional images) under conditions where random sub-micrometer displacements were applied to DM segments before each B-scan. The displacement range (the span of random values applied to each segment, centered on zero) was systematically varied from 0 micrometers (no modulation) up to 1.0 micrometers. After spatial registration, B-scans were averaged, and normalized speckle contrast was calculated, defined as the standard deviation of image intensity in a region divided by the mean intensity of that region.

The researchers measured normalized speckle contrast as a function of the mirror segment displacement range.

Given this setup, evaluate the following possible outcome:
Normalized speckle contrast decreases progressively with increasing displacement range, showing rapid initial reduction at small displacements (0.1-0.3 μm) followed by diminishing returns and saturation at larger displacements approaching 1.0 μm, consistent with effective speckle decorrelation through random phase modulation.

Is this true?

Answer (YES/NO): YES